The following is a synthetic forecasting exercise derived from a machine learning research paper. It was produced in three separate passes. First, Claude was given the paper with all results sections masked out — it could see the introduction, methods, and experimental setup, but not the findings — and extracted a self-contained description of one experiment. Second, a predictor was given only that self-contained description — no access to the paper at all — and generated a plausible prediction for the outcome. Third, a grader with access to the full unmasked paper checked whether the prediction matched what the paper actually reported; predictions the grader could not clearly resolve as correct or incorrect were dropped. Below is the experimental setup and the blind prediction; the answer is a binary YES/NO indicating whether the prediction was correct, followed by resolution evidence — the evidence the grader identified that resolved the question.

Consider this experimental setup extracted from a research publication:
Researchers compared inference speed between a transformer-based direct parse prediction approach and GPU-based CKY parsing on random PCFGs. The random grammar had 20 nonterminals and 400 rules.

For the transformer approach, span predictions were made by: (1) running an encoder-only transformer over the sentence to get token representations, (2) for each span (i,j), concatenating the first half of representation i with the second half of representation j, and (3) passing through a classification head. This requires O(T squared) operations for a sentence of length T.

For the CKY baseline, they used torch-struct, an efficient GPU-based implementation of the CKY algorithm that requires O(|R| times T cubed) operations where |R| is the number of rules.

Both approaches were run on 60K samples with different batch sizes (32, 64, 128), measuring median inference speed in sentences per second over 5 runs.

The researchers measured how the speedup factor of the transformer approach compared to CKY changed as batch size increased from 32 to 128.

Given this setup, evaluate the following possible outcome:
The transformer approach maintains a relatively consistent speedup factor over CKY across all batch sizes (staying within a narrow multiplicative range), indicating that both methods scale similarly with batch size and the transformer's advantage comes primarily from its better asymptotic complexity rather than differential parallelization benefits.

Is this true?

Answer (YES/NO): NO